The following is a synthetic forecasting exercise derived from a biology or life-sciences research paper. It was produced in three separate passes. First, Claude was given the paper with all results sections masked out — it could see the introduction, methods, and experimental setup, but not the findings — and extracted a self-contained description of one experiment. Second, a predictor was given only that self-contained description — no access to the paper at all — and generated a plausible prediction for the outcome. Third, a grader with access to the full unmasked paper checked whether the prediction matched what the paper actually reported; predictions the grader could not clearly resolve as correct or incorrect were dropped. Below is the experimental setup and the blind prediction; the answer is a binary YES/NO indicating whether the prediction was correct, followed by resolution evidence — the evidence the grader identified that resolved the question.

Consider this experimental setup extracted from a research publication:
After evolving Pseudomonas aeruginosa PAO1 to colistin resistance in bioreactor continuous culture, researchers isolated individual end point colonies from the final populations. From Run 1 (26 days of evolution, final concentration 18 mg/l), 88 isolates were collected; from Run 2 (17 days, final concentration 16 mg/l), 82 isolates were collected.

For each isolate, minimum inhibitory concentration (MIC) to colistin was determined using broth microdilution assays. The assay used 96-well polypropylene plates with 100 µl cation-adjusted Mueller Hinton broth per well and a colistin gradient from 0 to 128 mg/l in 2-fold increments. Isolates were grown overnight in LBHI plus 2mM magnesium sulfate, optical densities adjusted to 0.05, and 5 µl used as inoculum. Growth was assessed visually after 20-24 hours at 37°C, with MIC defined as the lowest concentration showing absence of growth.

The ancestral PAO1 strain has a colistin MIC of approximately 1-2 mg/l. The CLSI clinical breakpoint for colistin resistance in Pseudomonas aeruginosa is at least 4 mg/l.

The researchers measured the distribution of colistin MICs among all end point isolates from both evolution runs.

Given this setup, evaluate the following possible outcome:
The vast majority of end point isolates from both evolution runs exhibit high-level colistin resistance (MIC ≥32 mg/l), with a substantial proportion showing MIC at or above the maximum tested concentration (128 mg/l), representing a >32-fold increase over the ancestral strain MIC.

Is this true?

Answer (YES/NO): NO